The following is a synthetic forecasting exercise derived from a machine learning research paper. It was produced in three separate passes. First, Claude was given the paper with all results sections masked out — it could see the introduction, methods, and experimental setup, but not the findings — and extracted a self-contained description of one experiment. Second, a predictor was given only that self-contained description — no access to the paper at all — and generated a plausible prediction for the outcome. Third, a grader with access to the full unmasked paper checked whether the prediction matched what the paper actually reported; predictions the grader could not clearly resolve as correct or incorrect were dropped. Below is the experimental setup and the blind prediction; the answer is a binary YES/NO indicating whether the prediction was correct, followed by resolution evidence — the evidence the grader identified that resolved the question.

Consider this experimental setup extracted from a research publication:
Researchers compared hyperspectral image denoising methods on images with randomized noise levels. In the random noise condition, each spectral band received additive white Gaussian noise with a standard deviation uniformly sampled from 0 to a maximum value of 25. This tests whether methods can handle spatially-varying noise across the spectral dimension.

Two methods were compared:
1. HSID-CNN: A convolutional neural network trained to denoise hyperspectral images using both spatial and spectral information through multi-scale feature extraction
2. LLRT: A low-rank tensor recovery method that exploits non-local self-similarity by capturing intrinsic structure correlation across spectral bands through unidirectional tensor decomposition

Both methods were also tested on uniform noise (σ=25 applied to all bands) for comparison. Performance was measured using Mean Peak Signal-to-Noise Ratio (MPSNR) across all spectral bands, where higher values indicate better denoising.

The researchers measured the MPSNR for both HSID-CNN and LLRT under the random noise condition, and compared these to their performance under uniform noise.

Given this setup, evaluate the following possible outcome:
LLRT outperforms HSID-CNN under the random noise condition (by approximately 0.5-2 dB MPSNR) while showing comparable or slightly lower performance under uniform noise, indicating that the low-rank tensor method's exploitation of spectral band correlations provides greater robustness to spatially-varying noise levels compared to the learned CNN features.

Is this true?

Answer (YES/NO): NO